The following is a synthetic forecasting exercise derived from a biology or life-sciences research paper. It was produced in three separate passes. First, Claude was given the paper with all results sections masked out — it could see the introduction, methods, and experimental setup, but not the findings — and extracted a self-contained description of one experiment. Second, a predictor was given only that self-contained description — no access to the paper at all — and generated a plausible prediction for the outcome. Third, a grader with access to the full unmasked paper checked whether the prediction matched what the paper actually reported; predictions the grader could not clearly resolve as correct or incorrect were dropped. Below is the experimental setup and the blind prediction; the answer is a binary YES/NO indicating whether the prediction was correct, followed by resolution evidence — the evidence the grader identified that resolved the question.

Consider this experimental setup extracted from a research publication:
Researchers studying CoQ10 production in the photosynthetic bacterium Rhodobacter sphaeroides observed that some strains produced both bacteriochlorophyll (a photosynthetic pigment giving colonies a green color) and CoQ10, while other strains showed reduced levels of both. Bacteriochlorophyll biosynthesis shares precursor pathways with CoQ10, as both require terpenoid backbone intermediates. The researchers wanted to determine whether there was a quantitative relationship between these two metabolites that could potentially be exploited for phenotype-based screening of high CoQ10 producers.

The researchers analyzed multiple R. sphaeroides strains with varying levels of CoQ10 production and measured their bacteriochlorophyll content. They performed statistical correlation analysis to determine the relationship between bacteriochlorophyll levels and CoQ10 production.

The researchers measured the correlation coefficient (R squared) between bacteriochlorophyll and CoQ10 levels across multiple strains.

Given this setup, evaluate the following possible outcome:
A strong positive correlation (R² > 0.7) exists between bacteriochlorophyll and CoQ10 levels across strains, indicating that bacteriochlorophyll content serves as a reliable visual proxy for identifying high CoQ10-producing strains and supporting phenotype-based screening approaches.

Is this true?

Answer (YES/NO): YES